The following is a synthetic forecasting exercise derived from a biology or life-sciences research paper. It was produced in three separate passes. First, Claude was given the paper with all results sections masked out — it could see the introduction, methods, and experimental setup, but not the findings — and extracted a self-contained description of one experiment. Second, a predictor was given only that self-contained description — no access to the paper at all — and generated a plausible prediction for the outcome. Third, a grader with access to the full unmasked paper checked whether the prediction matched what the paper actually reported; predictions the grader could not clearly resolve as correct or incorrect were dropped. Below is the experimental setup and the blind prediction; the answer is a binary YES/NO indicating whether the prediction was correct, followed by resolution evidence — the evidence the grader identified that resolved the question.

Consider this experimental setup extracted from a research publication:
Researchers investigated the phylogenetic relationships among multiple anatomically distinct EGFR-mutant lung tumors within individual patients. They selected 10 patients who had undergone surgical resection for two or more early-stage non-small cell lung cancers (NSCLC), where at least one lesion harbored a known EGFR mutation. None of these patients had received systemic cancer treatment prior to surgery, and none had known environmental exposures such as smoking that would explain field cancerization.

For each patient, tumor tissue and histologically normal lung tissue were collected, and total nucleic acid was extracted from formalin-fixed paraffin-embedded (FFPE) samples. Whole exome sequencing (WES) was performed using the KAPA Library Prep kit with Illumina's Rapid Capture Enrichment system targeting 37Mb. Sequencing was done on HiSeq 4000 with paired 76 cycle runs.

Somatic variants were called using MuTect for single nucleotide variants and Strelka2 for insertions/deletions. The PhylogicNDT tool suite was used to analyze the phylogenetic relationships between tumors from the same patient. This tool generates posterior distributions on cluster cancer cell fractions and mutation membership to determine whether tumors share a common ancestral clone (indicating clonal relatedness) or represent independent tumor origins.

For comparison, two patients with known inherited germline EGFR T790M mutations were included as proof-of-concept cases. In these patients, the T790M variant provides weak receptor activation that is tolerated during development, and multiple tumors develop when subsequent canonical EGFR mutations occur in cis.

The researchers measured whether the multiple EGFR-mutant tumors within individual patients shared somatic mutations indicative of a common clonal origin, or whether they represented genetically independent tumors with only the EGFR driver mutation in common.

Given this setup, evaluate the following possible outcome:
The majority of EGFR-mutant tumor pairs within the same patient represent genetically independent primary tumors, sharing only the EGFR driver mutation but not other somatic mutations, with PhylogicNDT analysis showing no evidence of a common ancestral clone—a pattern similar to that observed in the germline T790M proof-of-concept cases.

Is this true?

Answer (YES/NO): NO